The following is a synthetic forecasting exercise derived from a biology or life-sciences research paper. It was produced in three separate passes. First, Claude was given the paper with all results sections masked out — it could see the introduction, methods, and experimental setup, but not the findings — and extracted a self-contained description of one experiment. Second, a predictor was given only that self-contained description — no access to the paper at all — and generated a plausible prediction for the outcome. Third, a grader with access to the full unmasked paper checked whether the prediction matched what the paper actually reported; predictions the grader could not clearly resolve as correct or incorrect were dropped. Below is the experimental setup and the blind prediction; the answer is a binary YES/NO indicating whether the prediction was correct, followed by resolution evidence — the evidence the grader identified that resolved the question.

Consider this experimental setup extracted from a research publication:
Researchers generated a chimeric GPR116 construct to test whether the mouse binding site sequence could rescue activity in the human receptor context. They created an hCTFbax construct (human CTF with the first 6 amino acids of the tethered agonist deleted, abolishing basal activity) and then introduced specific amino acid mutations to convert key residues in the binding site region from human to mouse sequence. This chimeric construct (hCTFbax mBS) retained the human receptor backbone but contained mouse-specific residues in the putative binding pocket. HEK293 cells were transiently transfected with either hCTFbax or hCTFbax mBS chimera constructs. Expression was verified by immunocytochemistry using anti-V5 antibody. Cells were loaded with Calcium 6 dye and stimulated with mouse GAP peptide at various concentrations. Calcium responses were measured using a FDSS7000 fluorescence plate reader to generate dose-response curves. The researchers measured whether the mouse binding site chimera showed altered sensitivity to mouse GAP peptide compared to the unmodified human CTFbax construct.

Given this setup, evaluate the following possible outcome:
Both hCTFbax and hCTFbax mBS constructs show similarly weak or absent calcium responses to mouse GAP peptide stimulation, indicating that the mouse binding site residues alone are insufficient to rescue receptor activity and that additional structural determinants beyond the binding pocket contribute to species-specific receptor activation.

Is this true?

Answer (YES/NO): NO